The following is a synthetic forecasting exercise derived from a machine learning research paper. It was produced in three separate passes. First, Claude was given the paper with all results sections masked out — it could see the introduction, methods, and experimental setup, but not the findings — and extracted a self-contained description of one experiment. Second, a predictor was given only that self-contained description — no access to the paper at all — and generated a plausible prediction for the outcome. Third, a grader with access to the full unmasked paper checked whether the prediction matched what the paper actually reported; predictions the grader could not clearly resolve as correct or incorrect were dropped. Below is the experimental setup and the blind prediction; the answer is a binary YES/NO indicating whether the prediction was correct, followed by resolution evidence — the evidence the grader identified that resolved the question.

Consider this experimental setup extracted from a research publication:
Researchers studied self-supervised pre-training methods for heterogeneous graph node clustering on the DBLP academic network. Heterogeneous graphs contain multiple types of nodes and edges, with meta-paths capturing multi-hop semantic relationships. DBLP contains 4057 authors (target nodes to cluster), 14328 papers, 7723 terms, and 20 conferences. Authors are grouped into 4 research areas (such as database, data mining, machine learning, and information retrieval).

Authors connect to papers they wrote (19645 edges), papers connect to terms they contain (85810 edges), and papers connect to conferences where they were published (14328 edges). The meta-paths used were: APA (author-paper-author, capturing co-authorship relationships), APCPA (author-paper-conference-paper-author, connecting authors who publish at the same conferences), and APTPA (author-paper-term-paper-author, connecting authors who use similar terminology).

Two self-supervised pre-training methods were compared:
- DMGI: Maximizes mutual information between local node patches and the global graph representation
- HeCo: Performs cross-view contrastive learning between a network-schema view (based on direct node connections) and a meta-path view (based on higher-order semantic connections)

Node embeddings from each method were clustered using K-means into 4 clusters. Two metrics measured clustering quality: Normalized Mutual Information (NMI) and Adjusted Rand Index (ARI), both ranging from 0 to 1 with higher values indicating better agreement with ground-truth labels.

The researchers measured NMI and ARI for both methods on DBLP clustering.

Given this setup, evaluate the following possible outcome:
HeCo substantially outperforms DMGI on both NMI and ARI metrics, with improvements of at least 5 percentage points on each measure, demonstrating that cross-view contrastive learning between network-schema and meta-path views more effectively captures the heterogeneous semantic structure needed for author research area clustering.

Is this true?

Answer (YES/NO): NO